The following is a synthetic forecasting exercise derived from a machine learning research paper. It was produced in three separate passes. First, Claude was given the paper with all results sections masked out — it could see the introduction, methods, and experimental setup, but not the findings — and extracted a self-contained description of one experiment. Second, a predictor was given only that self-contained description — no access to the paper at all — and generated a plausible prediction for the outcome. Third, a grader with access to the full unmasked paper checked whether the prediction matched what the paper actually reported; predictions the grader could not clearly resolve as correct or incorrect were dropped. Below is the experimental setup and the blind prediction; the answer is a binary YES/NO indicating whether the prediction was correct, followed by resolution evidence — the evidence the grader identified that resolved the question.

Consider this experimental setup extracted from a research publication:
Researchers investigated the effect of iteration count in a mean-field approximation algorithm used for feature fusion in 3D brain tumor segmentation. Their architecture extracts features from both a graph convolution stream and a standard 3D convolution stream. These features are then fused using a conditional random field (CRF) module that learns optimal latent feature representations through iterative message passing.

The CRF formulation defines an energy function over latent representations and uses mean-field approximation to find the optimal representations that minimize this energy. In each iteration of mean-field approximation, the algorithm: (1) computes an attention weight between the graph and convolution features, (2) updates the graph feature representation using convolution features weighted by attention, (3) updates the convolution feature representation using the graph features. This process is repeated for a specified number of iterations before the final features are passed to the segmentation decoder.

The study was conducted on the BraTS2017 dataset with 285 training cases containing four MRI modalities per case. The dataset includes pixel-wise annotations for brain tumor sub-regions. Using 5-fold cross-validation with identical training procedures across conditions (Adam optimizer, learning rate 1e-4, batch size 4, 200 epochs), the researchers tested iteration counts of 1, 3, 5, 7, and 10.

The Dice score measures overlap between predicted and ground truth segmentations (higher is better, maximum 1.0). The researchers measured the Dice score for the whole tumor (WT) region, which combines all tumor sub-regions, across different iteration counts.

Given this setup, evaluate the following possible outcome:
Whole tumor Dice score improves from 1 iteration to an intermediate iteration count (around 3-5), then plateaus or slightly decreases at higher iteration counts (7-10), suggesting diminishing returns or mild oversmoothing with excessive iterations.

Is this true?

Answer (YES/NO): NO